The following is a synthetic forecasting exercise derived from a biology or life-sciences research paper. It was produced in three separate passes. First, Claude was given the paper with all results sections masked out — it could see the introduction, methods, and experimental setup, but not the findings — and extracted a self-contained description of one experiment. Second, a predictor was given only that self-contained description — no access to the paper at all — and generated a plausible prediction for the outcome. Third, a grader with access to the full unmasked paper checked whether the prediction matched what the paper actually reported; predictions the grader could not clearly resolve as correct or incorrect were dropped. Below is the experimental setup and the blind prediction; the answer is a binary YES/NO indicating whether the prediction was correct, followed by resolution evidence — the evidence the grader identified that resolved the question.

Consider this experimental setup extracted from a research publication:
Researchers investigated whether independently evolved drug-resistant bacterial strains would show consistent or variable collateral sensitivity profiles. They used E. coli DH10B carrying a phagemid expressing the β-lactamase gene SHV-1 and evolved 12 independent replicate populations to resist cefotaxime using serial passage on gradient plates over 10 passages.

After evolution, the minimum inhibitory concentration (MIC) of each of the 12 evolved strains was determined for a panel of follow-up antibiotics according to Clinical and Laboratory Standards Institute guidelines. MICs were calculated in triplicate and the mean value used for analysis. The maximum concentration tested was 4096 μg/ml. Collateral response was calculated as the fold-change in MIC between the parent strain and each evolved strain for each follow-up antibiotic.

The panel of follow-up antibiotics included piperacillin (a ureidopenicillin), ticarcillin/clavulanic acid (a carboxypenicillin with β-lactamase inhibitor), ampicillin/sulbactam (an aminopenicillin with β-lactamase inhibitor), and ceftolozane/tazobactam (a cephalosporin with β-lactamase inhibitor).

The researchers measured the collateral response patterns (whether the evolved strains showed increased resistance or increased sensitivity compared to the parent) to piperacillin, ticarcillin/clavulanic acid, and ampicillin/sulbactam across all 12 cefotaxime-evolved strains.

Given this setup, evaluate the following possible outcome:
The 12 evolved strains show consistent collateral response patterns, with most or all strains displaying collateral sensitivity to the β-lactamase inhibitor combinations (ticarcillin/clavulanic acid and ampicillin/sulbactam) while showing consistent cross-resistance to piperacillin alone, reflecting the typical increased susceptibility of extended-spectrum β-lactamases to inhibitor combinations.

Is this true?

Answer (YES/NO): NO